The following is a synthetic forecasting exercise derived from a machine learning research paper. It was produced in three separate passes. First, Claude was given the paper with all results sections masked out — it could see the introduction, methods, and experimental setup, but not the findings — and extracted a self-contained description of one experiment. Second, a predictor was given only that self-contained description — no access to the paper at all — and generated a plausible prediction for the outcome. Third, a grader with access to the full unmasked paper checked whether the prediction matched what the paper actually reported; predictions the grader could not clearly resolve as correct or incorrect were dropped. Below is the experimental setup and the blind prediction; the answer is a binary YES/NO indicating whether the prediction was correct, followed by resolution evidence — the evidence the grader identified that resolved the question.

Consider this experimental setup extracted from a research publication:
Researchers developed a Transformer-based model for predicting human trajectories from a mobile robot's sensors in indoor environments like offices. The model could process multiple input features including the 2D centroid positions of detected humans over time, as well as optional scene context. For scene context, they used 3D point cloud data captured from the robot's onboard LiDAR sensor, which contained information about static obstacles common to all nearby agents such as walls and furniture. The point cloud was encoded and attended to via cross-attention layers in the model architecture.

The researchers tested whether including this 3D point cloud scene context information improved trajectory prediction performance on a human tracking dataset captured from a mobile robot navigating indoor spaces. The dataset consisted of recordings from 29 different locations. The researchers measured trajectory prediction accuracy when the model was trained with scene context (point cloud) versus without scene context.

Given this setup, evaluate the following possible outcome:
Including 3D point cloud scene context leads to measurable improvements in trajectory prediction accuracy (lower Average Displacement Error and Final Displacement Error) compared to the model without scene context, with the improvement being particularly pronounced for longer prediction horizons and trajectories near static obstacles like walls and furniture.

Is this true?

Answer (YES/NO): NO